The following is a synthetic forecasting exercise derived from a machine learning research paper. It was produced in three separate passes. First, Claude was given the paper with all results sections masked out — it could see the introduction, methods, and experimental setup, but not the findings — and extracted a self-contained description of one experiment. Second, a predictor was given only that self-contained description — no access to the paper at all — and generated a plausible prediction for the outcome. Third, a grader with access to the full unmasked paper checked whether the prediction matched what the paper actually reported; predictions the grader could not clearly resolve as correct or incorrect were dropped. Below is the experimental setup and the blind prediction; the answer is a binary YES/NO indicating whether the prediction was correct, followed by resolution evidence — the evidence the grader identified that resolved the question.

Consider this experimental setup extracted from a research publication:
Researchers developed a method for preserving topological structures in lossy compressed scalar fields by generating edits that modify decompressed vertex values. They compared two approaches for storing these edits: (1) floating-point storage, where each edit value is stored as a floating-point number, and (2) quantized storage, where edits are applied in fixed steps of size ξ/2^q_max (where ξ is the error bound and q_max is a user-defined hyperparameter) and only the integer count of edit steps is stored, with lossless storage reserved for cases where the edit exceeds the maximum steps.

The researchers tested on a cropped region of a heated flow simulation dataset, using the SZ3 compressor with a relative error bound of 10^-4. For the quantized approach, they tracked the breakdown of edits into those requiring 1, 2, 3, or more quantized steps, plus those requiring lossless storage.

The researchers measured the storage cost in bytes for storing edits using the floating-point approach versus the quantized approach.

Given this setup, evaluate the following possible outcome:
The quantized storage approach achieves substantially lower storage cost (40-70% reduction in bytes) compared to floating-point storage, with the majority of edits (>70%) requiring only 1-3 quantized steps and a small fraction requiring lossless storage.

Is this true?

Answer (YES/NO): NO